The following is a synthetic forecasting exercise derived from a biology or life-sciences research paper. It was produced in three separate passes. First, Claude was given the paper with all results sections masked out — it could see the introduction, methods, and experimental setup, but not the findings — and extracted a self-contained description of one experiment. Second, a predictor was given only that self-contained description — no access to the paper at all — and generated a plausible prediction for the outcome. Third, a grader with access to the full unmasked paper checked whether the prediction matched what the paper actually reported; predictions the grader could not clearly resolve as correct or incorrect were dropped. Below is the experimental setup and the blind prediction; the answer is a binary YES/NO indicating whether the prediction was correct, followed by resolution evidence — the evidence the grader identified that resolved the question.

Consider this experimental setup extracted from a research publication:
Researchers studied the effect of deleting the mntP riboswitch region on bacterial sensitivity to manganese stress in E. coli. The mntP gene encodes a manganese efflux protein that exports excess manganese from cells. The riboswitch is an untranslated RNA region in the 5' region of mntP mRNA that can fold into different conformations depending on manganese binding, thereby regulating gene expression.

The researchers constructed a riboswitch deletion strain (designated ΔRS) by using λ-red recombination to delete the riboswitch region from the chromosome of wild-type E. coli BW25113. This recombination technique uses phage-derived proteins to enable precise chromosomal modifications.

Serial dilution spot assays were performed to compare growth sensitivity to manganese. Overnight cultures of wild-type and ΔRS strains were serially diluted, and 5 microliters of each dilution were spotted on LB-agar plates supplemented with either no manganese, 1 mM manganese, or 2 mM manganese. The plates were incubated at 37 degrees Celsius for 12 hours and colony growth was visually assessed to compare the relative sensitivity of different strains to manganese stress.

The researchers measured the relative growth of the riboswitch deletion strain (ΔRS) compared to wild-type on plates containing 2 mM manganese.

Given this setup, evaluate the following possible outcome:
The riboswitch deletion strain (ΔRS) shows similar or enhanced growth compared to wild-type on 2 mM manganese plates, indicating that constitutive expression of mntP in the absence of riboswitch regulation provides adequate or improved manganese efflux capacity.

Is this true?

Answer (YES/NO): NO